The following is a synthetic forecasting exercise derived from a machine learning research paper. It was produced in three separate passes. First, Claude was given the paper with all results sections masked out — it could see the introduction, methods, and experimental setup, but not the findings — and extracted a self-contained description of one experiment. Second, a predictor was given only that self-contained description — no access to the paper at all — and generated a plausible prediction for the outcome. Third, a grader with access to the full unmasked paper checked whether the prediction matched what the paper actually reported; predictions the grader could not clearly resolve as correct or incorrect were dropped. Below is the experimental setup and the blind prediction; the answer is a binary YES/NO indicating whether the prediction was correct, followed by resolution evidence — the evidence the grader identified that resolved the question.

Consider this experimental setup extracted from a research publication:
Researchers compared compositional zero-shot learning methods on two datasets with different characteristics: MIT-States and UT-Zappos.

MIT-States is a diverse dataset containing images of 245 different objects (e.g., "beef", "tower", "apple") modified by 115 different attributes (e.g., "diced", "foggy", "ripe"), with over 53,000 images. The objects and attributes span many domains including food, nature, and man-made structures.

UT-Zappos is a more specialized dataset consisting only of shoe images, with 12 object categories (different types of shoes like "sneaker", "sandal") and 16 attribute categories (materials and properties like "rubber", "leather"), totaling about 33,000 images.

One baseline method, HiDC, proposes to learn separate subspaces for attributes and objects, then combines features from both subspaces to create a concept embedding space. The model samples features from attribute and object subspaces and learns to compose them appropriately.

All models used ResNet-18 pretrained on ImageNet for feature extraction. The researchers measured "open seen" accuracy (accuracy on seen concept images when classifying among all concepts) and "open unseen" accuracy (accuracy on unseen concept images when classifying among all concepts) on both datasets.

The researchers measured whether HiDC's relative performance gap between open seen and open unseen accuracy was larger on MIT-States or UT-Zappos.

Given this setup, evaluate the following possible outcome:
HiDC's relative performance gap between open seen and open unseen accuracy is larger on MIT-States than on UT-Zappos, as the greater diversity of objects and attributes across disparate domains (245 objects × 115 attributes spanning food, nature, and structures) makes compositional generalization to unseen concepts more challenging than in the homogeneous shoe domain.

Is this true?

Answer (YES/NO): NO